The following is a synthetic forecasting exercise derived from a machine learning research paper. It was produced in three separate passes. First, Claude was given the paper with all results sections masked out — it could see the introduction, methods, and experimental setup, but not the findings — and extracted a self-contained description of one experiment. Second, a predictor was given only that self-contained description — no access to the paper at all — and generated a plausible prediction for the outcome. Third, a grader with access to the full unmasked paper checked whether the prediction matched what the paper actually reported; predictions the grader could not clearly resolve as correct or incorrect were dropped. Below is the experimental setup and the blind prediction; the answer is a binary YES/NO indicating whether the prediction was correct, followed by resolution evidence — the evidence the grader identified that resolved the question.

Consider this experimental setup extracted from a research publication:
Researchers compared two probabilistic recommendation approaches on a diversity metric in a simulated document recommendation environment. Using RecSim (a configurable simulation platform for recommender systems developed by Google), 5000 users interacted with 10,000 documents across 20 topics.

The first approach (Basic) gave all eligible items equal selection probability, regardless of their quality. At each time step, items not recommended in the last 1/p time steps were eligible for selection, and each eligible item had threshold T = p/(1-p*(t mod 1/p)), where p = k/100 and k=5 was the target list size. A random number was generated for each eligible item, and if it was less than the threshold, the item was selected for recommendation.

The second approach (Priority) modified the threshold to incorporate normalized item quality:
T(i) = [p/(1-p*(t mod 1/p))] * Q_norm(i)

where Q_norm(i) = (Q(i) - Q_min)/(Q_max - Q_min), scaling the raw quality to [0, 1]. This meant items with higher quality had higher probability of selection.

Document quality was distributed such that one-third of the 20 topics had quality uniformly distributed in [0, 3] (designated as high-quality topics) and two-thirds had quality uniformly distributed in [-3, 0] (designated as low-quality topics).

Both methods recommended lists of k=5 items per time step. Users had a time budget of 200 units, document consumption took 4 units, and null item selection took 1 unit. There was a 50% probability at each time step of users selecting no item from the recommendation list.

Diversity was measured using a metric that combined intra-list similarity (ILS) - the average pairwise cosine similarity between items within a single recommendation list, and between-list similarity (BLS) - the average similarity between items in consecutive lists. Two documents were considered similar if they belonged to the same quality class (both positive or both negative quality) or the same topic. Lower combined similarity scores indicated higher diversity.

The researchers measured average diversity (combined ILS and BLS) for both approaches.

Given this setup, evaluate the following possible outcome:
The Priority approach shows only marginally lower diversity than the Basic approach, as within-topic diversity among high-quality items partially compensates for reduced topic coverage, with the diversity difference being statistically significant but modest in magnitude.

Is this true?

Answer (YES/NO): NO